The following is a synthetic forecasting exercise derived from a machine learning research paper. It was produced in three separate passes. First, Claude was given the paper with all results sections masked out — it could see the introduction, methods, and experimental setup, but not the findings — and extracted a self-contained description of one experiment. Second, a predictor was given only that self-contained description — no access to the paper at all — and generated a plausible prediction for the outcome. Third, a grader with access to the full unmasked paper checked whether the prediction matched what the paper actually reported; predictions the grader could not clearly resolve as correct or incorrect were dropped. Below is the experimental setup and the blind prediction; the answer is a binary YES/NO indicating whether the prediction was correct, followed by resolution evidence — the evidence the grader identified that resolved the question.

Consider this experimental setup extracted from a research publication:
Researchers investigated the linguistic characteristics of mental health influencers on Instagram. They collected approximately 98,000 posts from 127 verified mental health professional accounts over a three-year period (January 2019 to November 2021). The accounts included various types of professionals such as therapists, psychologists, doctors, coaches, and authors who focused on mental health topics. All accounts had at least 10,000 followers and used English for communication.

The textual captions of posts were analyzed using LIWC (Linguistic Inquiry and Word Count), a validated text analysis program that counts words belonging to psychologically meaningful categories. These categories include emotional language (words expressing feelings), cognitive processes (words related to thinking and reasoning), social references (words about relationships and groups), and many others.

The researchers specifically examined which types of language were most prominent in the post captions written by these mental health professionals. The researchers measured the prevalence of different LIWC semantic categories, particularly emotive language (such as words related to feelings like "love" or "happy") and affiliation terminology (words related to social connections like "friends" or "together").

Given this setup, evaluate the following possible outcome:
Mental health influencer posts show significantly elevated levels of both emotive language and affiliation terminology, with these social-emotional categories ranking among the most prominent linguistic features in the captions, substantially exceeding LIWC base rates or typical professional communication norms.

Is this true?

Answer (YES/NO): NO